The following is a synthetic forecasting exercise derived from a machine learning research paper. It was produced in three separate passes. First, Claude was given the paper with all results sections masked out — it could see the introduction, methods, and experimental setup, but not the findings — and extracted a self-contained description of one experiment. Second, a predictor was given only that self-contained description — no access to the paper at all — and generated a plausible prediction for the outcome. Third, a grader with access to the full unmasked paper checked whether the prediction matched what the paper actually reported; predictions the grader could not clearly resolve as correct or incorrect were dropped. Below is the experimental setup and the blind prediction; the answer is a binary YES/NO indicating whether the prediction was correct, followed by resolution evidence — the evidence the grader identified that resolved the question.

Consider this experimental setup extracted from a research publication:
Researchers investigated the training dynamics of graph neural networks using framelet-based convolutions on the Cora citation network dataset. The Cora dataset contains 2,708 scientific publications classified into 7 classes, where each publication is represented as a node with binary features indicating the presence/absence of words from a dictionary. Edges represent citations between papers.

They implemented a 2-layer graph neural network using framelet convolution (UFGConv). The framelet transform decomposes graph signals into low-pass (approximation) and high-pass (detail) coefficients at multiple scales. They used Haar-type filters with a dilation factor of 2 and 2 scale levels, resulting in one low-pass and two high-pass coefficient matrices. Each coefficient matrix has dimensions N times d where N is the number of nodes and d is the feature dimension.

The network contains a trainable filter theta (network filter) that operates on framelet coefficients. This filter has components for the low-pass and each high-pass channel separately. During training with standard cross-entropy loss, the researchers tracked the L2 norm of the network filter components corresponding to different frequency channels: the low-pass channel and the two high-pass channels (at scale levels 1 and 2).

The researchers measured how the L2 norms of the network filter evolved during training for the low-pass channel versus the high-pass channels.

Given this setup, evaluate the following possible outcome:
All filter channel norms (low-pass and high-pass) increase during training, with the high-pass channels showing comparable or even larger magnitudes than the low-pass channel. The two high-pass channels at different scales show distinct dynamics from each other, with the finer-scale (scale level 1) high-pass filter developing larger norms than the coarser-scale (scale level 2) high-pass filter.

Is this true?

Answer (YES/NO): NO